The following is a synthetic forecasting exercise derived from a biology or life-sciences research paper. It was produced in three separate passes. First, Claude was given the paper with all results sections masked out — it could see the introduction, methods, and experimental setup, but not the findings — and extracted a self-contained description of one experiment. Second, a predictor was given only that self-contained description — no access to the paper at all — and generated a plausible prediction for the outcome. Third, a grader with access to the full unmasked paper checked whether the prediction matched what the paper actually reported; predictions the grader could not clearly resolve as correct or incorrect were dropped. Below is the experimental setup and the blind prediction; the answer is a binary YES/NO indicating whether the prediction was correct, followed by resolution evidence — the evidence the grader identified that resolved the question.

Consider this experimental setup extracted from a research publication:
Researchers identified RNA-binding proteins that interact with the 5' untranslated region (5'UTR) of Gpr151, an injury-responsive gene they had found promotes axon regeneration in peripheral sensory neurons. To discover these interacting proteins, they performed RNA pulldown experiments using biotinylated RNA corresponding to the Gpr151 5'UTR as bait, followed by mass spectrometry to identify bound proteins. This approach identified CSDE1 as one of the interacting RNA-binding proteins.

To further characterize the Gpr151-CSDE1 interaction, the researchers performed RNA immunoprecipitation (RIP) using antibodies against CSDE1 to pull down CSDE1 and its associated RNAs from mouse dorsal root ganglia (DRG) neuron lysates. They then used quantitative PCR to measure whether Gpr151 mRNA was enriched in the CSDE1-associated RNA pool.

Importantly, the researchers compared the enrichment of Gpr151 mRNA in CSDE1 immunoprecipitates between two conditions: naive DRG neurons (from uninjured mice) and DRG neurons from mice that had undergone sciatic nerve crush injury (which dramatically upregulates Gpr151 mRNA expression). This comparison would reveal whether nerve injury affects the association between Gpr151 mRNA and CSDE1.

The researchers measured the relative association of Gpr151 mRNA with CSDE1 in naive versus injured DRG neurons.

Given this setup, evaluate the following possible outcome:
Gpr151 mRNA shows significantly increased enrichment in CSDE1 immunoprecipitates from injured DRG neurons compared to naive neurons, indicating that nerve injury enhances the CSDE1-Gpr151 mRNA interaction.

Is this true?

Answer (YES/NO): YES